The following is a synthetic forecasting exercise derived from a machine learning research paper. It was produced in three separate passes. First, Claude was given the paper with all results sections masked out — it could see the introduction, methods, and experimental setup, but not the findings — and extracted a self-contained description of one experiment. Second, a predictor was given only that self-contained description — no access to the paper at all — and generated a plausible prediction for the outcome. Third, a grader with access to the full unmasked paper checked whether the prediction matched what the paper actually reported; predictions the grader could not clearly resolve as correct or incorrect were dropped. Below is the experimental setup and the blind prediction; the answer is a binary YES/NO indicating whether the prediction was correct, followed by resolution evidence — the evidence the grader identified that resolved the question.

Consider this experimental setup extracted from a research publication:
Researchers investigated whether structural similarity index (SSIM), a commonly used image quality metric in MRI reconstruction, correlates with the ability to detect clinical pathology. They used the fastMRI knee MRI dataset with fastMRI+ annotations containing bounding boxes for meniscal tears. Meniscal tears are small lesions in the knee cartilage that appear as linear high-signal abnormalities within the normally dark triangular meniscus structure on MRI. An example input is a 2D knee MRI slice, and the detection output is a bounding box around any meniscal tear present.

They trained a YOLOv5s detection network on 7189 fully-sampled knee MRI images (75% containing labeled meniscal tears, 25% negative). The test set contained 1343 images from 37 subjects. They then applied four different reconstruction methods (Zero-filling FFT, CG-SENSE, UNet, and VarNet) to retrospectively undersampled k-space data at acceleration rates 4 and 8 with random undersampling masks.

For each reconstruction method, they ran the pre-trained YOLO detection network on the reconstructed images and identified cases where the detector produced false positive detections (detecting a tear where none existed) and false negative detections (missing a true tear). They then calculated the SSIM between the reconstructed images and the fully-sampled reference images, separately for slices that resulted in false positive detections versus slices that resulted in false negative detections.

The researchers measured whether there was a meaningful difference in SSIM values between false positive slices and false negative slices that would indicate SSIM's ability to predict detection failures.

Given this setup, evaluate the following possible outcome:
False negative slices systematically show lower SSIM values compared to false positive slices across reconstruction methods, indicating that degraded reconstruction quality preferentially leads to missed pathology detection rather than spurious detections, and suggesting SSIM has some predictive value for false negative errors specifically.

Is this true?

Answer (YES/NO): NO